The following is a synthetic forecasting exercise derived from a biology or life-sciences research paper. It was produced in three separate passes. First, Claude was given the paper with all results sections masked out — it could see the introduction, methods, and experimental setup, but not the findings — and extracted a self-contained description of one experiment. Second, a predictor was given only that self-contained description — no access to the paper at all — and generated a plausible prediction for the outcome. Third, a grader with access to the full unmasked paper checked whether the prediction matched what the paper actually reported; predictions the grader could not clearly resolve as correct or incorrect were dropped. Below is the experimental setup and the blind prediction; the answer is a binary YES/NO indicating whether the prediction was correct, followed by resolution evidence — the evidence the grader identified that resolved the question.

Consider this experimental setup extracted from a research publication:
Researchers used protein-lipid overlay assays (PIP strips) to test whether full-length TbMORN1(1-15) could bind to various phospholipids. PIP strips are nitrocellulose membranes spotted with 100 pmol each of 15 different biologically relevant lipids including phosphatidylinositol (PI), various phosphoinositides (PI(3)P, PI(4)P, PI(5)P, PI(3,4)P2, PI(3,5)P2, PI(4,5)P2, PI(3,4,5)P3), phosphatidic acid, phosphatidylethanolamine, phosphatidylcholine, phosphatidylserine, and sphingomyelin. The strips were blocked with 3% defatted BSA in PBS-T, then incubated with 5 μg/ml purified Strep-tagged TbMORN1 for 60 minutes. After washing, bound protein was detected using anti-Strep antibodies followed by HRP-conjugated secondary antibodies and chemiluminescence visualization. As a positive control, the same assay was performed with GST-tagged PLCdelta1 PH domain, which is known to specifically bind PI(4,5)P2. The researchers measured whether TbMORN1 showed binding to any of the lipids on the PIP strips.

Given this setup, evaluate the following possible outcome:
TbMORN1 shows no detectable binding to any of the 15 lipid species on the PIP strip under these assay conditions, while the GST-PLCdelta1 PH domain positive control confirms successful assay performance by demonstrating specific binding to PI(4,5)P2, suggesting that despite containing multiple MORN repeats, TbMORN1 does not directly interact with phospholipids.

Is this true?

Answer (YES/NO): NO